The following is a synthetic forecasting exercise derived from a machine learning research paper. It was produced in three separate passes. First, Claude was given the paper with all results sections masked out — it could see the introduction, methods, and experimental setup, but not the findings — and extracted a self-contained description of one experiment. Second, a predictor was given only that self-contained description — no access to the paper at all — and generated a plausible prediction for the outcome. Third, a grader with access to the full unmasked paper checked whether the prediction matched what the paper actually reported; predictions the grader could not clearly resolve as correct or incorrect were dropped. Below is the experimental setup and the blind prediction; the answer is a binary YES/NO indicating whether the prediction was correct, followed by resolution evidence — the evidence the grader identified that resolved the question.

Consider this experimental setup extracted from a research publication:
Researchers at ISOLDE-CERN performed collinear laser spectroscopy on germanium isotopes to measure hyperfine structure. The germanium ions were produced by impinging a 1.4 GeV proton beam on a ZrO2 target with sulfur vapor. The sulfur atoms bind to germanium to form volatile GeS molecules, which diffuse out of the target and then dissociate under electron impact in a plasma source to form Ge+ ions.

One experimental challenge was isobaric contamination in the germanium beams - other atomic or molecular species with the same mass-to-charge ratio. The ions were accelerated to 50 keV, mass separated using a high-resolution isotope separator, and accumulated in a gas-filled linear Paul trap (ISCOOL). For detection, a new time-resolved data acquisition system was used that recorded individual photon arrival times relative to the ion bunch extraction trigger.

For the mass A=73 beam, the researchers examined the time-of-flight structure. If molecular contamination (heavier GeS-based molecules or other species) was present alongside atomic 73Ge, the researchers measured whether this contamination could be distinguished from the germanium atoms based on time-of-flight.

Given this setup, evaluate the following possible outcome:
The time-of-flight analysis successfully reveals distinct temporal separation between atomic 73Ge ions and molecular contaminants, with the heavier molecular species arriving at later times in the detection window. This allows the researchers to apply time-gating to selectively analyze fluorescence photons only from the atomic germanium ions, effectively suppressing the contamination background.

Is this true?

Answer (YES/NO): YES